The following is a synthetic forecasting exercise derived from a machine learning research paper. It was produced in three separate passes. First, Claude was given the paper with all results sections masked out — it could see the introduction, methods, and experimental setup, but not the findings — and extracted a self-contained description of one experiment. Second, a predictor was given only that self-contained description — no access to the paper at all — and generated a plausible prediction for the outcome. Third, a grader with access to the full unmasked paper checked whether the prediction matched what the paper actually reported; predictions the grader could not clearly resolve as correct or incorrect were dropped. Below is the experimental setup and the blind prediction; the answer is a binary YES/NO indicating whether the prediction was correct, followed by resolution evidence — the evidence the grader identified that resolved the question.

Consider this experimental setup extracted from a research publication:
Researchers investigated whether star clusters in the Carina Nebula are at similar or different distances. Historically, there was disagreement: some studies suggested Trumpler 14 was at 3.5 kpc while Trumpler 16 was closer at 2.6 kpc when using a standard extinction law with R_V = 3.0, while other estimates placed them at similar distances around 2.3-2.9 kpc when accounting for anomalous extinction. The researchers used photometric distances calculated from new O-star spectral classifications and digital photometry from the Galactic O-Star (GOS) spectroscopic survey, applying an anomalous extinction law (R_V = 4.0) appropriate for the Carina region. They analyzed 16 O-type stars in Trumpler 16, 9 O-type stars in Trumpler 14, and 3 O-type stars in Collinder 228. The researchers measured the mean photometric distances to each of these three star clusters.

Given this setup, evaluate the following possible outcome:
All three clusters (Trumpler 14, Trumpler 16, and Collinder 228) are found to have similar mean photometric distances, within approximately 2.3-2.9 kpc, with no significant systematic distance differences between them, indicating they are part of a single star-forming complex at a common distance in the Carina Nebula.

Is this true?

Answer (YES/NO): YES